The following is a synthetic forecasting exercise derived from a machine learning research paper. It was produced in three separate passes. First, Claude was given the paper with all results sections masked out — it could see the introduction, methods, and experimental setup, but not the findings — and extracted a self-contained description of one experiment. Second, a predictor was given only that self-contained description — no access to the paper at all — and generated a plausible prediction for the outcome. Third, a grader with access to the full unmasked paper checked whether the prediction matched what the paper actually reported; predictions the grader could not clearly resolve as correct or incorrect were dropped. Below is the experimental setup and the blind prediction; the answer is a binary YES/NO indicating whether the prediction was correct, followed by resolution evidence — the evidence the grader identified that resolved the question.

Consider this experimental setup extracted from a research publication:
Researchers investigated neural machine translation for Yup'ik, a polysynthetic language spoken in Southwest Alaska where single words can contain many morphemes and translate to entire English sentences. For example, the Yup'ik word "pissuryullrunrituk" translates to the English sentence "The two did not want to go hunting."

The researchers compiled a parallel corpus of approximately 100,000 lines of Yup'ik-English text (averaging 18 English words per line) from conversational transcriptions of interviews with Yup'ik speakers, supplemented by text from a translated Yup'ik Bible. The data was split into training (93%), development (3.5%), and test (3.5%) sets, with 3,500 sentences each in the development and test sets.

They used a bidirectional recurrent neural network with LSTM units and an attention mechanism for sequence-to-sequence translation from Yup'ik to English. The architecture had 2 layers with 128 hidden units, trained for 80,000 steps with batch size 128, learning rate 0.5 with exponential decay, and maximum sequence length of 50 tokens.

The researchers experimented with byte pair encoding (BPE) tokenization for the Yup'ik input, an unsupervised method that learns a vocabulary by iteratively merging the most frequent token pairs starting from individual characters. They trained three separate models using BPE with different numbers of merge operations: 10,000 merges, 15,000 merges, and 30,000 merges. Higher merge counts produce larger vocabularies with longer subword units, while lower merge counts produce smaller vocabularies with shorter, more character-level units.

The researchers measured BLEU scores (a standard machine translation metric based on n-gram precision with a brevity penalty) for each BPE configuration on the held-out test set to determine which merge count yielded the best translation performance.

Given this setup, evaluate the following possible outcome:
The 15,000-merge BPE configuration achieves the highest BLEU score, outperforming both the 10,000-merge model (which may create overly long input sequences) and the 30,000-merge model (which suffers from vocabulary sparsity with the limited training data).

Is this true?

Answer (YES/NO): YES